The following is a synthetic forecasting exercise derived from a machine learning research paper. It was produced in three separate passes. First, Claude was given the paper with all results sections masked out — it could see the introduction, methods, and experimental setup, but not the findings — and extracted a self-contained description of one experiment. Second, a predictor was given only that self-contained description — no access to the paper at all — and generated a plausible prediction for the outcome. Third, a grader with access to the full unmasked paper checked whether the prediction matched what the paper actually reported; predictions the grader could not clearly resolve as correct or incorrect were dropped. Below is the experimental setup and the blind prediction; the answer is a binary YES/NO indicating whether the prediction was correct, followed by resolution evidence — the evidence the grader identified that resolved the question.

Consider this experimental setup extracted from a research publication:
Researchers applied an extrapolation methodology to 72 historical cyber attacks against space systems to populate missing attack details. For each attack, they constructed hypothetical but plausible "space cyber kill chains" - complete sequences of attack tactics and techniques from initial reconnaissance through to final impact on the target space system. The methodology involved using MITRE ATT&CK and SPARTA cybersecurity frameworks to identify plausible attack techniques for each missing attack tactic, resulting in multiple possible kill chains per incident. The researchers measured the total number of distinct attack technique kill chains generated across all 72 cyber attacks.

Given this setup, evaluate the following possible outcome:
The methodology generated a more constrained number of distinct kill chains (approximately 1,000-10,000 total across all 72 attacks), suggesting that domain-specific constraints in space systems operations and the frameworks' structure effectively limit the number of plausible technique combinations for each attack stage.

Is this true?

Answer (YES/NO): YES